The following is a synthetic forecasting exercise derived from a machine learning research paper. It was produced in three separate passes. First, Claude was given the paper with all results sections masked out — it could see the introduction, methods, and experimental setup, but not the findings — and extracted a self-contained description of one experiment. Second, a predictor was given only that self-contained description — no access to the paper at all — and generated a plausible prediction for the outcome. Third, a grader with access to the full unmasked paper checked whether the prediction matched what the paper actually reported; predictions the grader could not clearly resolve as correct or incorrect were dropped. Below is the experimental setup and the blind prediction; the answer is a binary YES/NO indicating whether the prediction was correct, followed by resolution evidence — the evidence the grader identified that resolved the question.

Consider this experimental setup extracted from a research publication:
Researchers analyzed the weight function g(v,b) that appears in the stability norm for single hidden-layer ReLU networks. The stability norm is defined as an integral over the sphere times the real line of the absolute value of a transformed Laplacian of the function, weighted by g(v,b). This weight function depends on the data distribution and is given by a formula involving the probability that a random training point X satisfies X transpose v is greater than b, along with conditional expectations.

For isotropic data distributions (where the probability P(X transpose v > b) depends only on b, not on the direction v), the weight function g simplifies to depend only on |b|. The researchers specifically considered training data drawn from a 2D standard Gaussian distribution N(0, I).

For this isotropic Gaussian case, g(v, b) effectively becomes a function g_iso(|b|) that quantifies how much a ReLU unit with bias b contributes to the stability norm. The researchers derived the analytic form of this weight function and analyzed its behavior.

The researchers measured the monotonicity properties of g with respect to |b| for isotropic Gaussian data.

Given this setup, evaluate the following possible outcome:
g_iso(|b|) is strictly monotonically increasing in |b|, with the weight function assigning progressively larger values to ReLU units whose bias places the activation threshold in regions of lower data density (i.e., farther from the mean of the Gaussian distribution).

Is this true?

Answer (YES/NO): NO